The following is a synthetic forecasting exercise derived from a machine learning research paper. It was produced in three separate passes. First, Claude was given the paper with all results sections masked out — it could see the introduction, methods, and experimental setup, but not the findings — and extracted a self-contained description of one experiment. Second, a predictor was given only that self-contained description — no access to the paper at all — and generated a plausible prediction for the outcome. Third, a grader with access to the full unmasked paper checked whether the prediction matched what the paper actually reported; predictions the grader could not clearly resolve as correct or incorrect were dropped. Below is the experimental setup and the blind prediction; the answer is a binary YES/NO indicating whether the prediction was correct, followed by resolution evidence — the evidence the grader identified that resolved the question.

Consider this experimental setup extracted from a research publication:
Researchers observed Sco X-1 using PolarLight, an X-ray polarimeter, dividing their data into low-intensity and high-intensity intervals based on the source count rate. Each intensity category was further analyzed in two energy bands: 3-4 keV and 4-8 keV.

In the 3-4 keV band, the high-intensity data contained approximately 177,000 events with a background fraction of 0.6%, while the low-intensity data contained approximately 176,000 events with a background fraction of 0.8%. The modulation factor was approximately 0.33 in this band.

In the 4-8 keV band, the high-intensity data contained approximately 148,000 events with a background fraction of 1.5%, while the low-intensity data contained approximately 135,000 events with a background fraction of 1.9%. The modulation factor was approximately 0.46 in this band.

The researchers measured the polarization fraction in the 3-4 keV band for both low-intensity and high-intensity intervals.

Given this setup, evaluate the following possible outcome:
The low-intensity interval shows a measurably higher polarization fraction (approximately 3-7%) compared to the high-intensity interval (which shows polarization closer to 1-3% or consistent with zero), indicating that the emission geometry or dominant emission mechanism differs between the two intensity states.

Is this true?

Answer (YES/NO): NO